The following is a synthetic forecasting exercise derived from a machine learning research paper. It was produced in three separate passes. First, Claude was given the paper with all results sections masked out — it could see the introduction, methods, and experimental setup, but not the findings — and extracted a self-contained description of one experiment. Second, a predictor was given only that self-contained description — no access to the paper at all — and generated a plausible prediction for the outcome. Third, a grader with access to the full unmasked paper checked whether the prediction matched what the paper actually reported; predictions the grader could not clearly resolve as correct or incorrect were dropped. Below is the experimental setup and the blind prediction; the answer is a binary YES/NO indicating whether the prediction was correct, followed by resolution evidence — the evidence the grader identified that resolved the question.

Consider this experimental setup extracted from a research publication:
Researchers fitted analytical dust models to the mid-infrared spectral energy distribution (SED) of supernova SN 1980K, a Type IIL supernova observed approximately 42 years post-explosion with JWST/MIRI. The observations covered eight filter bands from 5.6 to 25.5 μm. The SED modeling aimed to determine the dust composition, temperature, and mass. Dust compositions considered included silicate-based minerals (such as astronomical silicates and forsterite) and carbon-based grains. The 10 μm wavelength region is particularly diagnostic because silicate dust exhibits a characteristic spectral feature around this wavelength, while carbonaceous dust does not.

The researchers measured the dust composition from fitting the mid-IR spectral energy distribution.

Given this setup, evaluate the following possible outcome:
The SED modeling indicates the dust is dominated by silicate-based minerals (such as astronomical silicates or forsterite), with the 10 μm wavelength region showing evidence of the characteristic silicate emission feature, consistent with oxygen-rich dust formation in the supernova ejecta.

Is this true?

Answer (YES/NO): YES